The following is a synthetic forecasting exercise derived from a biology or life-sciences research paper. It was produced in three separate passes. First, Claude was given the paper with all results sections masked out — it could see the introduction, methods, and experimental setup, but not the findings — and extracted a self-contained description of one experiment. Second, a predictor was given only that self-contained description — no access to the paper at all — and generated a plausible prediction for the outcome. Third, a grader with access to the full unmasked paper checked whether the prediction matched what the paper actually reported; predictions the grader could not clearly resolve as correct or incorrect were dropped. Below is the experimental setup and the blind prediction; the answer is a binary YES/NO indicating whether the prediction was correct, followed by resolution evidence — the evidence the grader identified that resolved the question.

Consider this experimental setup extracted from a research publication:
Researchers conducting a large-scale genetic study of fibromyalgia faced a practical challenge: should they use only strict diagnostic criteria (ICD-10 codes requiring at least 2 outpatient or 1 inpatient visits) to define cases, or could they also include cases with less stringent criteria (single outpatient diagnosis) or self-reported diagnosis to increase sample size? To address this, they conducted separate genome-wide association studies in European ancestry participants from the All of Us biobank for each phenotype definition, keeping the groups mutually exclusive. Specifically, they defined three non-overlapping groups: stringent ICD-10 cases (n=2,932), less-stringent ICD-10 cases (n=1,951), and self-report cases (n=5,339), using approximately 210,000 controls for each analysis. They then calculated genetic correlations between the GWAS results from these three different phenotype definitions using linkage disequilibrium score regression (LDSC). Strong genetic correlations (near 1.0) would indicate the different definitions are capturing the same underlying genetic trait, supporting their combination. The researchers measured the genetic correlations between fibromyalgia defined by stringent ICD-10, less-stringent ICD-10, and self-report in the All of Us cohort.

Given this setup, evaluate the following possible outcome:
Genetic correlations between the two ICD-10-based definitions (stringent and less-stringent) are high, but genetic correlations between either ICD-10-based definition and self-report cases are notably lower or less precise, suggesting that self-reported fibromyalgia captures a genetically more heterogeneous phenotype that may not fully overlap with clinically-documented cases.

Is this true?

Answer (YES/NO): NO